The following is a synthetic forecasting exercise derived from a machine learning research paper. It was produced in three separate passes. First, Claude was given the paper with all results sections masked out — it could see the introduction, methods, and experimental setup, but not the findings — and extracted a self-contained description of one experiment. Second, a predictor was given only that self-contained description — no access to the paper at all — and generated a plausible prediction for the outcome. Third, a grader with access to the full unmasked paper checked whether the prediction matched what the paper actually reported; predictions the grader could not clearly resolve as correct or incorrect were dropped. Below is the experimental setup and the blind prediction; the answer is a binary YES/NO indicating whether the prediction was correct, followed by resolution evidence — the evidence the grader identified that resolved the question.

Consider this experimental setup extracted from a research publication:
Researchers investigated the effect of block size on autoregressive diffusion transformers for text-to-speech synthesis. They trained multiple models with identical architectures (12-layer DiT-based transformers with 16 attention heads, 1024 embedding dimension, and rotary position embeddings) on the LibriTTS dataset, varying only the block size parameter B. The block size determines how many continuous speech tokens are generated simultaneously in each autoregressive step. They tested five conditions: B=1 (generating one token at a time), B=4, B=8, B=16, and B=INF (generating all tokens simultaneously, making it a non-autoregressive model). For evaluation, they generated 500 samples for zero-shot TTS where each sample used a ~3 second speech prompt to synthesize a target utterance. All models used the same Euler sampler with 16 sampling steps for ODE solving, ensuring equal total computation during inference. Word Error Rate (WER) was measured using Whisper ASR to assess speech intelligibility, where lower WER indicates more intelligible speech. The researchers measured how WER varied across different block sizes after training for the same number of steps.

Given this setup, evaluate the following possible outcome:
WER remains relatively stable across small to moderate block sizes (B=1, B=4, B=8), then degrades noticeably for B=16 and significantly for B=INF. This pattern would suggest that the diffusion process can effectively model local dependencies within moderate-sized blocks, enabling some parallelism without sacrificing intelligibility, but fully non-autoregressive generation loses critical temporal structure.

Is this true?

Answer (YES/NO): NO